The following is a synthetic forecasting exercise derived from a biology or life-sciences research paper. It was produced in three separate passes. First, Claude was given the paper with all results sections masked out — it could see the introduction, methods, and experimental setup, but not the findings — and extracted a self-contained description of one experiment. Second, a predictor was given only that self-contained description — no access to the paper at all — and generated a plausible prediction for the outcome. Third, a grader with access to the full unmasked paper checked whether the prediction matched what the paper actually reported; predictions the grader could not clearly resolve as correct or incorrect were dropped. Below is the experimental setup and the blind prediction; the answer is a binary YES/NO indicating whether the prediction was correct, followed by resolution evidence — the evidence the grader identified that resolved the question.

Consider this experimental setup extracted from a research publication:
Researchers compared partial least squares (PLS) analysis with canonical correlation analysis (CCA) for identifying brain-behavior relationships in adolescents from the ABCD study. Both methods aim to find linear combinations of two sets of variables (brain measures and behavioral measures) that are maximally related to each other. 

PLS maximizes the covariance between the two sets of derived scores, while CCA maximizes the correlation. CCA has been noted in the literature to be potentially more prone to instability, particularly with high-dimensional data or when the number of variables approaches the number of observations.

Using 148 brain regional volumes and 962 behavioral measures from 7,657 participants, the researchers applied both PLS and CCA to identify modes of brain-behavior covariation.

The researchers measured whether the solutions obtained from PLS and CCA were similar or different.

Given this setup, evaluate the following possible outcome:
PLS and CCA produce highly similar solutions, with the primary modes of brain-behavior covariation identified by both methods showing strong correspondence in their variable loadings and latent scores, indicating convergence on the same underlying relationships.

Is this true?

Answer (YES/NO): YES